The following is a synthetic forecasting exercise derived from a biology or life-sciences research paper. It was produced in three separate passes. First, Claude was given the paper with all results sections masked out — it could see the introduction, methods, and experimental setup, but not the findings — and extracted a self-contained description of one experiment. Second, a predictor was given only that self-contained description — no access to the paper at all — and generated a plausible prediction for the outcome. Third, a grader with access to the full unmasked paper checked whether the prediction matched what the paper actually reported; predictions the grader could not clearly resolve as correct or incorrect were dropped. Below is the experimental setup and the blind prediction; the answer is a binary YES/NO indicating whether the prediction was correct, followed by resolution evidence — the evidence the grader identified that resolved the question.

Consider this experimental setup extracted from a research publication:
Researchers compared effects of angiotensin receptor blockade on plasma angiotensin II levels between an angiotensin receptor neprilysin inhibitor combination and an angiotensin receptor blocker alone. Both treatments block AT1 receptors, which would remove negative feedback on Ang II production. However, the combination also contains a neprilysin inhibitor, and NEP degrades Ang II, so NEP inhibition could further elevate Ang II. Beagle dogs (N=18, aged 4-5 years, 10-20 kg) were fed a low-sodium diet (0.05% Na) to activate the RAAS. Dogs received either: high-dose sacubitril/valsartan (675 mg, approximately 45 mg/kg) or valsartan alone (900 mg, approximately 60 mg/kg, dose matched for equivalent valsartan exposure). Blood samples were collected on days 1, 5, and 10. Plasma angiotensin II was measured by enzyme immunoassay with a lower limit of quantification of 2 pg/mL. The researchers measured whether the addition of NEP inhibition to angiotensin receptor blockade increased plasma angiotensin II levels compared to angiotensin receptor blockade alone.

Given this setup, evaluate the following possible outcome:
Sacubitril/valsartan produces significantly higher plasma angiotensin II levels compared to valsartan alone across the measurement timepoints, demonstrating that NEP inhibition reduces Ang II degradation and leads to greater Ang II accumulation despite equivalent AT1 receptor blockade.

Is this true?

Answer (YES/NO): NO